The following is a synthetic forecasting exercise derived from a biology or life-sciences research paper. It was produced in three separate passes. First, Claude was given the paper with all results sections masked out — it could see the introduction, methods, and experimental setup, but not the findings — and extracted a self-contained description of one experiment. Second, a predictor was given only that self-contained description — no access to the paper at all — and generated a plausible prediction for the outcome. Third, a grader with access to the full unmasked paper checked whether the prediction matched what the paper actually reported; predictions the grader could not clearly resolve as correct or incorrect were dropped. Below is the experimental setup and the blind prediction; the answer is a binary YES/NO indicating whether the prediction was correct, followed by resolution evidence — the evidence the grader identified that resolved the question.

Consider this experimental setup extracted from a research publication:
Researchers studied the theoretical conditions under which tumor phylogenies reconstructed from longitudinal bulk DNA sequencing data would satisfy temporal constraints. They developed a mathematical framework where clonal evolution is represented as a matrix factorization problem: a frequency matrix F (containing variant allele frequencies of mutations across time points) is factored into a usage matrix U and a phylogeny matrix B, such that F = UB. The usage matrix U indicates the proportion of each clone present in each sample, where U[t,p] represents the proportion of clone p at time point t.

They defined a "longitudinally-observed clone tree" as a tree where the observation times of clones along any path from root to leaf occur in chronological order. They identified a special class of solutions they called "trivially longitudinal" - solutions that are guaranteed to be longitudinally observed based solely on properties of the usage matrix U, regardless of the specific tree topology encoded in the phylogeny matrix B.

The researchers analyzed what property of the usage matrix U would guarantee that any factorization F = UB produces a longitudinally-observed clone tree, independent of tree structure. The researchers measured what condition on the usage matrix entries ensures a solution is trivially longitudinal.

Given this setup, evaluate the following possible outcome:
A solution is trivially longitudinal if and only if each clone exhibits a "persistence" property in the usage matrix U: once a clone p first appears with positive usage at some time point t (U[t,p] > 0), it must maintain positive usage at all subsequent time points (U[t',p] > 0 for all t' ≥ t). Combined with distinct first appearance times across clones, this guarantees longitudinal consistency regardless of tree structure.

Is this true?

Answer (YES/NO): NO